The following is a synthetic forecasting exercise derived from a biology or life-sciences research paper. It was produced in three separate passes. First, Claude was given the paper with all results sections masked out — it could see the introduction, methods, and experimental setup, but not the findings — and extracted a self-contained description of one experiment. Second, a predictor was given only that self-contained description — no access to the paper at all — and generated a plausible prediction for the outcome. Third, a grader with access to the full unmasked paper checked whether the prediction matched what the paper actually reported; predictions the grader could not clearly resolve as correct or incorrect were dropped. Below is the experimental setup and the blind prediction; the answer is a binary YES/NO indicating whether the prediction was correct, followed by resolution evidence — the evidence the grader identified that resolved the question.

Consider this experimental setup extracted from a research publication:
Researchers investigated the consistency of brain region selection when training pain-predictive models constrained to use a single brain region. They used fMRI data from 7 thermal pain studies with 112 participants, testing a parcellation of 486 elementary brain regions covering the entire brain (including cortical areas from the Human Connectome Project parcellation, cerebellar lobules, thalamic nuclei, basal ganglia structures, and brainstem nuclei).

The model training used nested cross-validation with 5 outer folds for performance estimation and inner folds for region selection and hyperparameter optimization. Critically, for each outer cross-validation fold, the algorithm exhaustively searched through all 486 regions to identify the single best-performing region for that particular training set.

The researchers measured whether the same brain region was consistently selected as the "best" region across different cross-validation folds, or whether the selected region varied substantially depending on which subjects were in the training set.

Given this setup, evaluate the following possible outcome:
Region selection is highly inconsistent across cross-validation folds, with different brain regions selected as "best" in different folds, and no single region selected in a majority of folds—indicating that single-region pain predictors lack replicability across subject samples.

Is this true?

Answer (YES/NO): YES